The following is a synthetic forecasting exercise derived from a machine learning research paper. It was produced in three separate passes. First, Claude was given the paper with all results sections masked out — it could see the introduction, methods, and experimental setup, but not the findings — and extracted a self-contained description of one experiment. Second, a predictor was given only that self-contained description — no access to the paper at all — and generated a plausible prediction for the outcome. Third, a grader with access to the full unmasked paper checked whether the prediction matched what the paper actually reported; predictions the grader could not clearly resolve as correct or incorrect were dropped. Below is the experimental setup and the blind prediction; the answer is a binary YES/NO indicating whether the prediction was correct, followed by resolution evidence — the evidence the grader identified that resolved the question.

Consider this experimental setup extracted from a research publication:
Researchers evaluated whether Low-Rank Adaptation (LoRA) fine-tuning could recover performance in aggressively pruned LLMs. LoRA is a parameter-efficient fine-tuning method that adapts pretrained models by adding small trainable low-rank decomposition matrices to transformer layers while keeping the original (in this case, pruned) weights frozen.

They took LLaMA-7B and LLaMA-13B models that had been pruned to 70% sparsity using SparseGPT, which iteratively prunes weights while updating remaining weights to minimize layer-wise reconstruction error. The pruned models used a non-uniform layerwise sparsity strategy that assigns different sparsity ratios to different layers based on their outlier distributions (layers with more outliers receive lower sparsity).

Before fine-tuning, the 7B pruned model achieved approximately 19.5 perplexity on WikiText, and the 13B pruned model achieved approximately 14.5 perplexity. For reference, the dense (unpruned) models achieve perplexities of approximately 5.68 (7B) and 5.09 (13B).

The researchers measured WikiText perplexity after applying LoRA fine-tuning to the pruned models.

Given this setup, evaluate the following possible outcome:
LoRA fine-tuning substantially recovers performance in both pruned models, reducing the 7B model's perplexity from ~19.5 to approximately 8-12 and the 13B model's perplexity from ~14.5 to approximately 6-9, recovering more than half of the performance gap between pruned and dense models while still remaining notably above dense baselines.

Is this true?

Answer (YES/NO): YES